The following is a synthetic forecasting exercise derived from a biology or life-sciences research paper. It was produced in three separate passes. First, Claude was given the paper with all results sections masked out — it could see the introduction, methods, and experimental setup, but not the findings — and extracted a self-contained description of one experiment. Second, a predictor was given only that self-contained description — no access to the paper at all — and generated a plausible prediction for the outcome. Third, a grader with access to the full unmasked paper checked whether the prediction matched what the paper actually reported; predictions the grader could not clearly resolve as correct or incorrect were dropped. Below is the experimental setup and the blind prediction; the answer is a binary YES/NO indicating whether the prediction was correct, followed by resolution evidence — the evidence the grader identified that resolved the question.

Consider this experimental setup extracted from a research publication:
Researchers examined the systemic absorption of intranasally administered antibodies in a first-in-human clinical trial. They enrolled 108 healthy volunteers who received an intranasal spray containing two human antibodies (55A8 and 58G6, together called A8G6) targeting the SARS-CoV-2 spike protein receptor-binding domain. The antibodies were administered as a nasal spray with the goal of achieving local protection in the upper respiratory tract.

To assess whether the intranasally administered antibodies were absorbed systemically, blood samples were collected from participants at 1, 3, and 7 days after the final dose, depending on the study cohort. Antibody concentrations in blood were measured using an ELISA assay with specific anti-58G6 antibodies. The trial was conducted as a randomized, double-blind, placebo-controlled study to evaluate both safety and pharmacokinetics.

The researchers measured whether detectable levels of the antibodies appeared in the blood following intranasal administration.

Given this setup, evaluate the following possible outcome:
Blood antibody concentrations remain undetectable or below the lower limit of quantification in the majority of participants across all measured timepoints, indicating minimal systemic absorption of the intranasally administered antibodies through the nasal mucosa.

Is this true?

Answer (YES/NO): YES